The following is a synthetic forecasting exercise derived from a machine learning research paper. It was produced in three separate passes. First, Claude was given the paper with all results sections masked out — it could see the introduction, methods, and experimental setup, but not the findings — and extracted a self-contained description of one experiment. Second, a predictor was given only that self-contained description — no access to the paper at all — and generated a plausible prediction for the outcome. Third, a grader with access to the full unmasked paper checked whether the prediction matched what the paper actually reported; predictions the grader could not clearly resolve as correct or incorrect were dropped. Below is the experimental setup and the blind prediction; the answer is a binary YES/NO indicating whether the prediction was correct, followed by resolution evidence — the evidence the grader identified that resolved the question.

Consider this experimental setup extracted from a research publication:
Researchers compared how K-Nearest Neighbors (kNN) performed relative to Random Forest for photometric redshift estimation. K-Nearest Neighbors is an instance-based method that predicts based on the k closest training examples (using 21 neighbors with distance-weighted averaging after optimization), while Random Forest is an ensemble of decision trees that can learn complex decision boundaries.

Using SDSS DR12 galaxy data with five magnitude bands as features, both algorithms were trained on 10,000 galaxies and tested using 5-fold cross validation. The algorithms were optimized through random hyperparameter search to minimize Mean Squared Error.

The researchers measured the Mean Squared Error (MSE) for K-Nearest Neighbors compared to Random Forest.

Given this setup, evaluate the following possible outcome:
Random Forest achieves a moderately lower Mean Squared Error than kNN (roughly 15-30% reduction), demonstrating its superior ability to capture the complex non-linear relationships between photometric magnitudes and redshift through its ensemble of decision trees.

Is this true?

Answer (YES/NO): NO